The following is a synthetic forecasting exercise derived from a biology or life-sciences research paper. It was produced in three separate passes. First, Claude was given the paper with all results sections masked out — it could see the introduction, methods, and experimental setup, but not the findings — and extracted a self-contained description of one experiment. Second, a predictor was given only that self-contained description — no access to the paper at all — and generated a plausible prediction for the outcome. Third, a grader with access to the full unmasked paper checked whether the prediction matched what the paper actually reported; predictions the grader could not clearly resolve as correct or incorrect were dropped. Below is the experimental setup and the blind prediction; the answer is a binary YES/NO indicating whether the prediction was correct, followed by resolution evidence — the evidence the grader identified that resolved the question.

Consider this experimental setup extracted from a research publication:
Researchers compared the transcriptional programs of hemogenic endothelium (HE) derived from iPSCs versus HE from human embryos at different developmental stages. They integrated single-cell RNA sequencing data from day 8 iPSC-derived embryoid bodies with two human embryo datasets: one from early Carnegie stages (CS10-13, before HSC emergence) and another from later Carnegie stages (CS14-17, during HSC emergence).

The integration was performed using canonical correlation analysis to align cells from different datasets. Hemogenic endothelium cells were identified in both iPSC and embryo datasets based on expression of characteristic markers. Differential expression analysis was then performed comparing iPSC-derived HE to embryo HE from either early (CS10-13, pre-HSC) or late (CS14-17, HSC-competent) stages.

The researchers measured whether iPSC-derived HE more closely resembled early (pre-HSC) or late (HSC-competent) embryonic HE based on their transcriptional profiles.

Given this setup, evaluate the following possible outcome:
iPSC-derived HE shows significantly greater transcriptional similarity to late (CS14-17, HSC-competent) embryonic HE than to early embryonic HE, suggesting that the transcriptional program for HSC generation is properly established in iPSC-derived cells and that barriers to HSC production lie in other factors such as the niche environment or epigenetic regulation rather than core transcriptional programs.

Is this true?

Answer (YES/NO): NO